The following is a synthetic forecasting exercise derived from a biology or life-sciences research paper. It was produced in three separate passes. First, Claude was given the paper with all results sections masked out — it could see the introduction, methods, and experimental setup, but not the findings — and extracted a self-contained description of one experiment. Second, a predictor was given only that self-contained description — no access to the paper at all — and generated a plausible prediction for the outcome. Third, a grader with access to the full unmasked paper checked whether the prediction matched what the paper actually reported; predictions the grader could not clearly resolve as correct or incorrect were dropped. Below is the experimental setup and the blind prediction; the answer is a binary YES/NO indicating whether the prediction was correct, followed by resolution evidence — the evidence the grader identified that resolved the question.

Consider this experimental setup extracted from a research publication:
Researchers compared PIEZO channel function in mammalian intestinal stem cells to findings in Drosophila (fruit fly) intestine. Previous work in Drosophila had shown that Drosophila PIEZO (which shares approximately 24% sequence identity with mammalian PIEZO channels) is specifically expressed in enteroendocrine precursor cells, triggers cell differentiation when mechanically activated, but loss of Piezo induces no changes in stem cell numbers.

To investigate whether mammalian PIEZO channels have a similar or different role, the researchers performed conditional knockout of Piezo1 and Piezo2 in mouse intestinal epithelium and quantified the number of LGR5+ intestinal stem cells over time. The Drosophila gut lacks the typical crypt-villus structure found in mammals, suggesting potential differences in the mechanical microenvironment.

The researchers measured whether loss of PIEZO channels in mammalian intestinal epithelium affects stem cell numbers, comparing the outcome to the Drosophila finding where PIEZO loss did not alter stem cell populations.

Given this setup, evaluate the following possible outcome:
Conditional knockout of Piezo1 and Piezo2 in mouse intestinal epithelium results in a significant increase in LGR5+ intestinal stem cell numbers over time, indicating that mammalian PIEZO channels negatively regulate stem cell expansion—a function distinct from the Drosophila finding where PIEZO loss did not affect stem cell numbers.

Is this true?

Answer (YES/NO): NO